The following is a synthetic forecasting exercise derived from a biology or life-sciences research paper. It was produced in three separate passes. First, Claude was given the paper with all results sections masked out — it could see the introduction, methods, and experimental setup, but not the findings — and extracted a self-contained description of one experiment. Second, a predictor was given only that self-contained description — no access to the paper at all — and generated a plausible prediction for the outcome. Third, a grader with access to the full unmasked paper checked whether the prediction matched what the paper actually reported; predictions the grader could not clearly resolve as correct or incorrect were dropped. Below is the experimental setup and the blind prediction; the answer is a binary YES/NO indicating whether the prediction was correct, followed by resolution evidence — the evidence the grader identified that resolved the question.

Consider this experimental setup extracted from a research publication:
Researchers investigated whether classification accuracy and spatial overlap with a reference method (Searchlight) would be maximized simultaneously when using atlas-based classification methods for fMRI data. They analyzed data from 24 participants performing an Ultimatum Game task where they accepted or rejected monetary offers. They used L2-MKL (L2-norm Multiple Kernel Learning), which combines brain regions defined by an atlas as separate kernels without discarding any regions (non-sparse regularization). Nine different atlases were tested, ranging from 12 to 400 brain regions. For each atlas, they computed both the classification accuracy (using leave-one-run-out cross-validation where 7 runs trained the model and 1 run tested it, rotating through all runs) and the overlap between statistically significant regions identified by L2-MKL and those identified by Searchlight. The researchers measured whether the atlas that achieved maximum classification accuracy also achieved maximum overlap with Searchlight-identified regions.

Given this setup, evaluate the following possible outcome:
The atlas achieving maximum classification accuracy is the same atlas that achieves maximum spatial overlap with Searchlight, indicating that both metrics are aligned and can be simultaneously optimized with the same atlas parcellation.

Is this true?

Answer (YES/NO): NO